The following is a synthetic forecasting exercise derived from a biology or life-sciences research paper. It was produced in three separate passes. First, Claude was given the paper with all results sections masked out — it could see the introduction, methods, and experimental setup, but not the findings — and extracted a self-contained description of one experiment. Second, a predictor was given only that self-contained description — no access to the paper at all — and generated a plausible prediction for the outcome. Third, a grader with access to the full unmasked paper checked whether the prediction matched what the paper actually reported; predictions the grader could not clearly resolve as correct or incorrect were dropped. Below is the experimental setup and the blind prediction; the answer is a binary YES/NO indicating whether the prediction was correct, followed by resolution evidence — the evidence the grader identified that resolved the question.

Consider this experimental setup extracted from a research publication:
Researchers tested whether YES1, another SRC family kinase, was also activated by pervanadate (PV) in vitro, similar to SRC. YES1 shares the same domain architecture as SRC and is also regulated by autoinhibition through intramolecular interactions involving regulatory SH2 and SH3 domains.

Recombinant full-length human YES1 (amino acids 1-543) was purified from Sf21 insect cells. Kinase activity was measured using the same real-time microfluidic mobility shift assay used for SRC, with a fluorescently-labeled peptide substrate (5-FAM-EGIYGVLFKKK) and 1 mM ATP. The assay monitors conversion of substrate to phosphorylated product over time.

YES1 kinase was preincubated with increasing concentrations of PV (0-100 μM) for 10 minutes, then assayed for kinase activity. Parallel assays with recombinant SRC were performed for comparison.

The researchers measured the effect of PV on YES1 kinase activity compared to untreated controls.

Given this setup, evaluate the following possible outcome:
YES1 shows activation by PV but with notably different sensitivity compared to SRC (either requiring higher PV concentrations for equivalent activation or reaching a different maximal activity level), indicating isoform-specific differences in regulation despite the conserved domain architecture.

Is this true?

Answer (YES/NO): NO